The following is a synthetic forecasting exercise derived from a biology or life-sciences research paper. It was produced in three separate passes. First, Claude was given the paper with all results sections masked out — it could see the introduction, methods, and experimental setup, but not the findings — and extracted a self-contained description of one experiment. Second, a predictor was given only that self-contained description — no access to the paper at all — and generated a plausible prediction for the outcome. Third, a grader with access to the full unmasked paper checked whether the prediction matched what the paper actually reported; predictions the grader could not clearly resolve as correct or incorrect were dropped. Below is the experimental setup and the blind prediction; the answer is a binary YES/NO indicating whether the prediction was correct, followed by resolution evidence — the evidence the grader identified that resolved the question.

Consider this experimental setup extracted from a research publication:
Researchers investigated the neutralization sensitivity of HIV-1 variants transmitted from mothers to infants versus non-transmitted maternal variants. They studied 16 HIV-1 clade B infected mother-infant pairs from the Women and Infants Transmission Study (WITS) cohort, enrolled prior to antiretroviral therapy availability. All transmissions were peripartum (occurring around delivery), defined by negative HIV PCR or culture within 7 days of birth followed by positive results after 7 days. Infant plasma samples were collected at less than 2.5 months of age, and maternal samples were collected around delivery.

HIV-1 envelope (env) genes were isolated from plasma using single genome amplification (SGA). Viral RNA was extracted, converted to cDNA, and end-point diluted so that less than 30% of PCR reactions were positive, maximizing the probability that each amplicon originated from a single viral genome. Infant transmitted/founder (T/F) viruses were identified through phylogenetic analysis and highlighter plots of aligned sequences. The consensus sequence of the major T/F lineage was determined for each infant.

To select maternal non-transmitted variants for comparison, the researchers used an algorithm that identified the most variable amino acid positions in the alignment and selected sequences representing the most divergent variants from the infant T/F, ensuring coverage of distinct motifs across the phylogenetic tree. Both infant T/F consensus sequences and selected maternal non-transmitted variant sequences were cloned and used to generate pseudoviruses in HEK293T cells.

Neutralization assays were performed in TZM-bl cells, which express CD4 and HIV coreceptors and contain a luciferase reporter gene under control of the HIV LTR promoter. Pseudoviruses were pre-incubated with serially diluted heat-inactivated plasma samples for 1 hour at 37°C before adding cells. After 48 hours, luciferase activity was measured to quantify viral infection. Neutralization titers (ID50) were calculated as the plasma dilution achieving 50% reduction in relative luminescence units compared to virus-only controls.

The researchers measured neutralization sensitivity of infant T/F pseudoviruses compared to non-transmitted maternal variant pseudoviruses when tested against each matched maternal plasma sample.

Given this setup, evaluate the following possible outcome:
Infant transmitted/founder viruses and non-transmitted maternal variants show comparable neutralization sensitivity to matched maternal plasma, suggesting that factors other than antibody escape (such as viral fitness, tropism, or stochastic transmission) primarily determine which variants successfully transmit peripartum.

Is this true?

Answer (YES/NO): NO